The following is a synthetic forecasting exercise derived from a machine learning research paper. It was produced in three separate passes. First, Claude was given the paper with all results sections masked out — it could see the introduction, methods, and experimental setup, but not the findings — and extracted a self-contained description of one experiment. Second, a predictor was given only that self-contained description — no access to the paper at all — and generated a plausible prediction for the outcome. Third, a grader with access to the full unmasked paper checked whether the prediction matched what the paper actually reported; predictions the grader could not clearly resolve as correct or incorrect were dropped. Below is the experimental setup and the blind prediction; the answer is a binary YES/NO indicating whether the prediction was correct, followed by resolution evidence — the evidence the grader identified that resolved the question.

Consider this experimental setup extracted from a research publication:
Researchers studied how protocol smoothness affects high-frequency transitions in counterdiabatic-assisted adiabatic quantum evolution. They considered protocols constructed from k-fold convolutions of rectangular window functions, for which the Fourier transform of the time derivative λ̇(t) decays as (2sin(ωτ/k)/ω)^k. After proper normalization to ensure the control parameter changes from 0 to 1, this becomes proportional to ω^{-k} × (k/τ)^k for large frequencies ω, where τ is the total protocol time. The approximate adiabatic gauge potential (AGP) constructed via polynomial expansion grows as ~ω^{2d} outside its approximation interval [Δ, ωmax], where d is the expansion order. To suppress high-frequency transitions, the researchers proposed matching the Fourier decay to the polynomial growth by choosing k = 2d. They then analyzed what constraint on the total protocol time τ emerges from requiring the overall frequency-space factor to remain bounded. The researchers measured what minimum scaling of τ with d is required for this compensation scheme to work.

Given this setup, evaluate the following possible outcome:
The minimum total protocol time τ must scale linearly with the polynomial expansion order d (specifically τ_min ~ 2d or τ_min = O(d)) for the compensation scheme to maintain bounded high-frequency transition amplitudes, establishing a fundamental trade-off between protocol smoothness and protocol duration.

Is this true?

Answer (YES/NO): YES